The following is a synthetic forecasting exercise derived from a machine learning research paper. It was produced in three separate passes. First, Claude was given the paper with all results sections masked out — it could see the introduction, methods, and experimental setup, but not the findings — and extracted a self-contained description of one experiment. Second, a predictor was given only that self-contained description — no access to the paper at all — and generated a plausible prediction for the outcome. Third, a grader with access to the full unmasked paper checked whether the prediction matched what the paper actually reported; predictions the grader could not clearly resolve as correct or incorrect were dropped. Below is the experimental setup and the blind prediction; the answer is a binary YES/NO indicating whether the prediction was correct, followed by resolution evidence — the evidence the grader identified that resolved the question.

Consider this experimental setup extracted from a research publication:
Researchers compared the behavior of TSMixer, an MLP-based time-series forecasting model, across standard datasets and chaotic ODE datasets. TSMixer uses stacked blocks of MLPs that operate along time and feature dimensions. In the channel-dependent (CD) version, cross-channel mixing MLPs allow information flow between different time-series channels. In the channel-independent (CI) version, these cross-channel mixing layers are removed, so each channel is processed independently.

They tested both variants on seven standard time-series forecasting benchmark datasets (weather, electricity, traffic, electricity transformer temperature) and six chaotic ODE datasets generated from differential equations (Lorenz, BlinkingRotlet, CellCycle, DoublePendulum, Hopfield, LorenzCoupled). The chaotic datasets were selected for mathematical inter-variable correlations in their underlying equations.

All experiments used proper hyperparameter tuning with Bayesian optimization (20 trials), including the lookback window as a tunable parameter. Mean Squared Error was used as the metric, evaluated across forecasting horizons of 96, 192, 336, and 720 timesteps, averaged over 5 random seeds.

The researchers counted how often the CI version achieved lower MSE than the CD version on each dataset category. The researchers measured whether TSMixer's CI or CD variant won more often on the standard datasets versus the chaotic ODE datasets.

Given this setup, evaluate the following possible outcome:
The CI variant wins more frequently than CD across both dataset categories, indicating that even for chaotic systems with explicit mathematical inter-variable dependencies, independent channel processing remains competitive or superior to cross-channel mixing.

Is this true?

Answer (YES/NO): NO